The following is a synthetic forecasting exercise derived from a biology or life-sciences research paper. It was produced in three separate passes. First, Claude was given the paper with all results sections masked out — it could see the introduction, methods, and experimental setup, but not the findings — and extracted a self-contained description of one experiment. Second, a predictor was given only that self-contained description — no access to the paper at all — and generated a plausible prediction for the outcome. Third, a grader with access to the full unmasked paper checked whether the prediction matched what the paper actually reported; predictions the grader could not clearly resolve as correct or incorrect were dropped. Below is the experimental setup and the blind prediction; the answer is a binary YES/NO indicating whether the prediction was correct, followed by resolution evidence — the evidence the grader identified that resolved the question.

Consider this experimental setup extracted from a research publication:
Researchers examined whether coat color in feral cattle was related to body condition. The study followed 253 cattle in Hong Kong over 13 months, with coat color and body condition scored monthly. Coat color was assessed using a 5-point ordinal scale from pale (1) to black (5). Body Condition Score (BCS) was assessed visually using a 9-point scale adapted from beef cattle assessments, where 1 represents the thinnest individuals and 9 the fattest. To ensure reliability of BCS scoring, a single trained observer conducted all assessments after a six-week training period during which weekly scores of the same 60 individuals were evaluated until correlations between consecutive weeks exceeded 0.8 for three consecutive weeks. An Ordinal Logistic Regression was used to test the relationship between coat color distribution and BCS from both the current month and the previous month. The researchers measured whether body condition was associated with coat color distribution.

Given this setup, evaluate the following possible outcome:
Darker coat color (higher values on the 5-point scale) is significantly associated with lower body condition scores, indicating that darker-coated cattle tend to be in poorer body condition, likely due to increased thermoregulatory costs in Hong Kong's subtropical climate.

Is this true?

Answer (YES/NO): YES